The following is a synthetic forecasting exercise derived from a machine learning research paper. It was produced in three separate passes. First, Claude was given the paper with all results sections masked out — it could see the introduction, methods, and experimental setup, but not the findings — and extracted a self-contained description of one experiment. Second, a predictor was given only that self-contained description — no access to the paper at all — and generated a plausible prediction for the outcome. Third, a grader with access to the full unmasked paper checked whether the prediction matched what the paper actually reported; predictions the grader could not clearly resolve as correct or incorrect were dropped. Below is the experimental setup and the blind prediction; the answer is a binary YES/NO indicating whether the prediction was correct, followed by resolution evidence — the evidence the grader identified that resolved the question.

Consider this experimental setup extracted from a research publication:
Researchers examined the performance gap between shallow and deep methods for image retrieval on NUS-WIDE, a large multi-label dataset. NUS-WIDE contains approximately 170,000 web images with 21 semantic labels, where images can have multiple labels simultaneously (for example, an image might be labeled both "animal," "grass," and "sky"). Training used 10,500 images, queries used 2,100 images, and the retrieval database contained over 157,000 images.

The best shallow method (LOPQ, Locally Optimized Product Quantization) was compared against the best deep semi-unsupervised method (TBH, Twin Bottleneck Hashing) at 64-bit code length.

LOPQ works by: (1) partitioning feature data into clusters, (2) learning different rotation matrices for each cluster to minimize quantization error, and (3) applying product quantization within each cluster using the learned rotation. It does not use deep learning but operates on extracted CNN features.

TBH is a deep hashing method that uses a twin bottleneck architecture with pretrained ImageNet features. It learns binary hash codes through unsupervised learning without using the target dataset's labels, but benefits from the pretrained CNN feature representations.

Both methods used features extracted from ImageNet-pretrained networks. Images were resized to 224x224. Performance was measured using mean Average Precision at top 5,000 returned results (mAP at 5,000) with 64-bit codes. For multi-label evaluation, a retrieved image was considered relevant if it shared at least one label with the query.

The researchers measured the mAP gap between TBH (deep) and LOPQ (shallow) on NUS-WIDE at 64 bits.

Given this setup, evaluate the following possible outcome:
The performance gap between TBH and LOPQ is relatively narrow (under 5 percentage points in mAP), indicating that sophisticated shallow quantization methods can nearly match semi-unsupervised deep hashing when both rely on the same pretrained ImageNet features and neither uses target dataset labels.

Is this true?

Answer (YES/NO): NO